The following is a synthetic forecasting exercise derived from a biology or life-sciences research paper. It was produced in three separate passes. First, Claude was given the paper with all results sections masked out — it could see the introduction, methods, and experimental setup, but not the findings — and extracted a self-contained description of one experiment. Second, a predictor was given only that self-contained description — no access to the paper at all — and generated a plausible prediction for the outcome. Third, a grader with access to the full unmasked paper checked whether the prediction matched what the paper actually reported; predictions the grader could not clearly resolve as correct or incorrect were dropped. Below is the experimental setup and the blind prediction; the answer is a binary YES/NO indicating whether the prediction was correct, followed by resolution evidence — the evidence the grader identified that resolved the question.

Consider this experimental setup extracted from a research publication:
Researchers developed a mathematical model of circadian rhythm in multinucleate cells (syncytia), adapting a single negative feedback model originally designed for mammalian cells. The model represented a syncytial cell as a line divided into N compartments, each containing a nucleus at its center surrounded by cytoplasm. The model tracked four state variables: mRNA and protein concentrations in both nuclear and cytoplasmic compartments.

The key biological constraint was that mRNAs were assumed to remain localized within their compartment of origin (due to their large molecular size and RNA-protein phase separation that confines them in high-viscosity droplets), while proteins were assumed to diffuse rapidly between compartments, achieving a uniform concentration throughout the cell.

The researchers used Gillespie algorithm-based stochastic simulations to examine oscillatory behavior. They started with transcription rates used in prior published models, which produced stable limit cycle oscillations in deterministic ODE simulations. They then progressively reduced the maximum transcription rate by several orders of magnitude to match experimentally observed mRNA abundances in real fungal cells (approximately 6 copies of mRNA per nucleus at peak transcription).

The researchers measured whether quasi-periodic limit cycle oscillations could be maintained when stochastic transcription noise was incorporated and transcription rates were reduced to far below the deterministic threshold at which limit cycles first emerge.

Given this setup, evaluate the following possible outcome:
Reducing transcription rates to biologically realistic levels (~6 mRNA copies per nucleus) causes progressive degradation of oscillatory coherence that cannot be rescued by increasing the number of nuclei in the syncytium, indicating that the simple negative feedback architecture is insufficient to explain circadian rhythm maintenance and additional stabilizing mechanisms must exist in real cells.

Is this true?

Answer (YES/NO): NO